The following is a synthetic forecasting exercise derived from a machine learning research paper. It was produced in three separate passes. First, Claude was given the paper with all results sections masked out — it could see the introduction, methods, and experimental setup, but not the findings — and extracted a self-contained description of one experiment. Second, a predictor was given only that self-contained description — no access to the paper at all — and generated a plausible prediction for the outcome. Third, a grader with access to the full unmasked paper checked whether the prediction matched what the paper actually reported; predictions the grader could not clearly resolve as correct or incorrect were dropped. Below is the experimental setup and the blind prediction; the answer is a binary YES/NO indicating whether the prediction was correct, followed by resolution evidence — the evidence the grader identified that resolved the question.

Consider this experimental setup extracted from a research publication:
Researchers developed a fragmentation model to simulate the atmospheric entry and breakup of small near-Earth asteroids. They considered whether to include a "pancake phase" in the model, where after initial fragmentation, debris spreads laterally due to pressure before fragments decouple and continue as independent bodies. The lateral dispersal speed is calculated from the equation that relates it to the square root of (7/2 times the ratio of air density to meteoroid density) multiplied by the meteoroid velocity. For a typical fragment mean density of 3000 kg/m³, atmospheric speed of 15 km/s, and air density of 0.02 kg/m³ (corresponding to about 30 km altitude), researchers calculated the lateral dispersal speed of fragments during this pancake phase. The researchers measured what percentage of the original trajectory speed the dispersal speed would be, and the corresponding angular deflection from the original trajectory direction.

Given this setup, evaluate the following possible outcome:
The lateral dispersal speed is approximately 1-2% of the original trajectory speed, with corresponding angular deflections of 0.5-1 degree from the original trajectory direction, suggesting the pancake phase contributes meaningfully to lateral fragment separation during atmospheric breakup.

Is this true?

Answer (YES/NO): NO